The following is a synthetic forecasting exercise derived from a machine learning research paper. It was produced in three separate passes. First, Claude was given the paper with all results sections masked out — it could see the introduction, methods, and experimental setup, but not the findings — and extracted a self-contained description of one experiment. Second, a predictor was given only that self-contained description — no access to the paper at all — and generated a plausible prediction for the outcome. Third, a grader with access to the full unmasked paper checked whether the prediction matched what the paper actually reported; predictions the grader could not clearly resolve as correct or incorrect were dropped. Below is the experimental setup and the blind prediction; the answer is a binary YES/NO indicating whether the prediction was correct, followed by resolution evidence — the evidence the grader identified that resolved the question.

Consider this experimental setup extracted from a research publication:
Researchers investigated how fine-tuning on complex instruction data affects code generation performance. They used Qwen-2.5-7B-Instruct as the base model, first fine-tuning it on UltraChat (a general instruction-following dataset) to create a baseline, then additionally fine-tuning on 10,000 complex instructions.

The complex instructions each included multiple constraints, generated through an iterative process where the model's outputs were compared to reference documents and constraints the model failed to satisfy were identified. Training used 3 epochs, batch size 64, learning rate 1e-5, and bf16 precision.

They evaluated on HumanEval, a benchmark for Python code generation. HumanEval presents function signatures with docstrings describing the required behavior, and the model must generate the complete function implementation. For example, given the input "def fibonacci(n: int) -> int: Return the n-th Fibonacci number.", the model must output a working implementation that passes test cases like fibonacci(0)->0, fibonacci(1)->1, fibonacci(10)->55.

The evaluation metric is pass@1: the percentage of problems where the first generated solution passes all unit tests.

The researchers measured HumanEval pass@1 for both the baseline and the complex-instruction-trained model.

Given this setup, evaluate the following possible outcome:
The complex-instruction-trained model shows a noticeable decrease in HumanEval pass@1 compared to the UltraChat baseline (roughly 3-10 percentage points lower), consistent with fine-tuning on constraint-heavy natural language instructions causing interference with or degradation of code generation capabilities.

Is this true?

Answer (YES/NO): NO